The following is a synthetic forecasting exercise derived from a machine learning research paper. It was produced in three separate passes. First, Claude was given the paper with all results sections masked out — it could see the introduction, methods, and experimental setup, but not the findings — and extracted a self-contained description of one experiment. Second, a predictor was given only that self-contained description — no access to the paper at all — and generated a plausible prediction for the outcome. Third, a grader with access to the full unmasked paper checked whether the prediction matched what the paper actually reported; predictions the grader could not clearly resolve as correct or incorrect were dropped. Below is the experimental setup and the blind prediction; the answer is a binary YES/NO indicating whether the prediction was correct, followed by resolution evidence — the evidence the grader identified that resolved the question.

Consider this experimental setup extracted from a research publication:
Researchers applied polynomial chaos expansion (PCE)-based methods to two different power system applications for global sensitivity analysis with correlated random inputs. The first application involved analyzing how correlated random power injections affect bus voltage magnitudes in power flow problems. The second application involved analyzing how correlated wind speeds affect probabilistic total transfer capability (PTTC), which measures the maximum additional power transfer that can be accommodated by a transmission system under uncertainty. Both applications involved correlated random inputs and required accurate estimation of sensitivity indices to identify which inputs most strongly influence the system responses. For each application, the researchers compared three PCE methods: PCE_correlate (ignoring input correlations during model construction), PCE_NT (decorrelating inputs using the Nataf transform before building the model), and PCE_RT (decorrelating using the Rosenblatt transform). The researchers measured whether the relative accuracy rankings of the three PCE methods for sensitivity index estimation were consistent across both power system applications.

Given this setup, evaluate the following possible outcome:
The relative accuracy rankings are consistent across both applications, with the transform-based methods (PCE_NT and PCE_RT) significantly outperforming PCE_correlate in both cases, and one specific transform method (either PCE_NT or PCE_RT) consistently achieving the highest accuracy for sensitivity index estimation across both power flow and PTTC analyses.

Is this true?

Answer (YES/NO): NO